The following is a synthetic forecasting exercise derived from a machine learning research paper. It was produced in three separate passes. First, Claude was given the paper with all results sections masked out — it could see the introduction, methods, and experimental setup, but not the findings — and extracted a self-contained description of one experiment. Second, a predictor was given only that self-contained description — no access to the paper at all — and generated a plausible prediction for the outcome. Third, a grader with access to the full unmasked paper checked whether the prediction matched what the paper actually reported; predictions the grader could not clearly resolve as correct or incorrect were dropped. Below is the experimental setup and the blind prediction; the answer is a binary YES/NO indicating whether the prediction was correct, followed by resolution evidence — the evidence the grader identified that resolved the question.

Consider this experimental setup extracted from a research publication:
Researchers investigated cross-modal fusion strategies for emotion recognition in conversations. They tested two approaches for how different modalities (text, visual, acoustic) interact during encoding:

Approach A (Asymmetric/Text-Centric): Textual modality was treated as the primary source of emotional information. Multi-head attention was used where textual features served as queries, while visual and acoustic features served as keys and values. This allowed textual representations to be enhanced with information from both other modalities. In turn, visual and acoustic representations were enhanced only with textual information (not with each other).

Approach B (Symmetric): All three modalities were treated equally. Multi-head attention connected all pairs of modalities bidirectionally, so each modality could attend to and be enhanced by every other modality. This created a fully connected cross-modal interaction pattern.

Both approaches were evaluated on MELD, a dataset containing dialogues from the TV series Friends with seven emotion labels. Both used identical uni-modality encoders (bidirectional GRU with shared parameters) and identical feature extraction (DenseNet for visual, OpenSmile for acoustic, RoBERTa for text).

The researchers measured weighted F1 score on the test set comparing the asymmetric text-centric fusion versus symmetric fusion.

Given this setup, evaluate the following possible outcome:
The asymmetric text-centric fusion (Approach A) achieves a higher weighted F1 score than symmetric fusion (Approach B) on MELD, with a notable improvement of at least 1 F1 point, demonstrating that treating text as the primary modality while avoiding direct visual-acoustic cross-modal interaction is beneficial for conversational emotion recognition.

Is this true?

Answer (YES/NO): NO